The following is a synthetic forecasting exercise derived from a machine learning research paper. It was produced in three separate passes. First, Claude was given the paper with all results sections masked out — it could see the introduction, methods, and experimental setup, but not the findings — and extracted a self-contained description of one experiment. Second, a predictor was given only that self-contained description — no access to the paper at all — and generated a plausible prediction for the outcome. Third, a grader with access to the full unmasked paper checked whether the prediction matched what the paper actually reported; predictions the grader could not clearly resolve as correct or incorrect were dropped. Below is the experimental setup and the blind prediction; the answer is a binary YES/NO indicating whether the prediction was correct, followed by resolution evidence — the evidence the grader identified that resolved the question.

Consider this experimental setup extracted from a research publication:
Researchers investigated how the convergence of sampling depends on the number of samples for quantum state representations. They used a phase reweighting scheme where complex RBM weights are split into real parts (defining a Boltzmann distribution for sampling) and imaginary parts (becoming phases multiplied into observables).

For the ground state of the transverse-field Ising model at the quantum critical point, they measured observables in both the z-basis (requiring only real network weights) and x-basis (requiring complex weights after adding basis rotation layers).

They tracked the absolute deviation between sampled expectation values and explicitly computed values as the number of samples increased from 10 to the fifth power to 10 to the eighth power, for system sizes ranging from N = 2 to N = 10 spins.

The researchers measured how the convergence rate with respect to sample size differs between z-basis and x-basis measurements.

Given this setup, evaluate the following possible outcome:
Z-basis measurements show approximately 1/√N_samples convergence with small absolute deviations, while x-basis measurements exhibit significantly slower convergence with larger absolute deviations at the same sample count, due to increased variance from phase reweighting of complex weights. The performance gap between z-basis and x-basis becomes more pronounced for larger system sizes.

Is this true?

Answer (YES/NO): YES